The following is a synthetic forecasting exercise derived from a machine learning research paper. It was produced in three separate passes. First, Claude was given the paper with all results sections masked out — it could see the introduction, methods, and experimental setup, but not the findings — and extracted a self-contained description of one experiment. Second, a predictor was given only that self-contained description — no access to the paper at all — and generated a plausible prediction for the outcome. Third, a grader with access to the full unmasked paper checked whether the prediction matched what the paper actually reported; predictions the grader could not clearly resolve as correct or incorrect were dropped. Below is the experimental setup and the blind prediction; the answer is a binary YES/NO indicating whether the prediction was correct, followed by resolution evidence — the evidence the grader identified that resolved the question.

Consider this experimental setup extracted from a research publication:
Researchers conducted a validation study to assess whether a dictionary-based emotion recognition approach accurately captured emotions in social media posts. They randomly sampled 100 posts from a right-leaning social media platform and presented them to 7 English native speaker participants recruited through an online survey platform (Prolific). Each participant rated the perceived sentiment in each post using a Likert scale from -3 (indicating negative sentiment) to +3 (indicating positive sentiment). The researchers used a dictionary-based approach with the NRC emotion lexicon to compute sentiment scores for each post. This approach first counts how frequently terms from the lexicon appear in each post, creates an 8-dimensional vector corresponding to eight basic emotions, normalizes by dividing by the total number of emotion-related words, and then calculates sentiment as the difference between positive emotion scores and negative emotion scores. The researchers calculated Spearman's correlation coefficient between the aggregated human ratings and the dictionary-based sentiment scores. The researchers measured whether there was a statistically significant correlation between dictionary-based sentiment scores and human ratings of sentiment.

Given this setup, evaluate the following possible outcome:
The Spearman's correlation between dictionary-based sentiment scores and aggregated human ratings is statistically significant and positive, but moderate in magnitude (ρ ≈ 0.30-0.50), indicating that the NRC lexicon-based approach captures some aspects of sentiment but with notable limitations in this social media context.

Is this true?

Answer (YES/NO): NO